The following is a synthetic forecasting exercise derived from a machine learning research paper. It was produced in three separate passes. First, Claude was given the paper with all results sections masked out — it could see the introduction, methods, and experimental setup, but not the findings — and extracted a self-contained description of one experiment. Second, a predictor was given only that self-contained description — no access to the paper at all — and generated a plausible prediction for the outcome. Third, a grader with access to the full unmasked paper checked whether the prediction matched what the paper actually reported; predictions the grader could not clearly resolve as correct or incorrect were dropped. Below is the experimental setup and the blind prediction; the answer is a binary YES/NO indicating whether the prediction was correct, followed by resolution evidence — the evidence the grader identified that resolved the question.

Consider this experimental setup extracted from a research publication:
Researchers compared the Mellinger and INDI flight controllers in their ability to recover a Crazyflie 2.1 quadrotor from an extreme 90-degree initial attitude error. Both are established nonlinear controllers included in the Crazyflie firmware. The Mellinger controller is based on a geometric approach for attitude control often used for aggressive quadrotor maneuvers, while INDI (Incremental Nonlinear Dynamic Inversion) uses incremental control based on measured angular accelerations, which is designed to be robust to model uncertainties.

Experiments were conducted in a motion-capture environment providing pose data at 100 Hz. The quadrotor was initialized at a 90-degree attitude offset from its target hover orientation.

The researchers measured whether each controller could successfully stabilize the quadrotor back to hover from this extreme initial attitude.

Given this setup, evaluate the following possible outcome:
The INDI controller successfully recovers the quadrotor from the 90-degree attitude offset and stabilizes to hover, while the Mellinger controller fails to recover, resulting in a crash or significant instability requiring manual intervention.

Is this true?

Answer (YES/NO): NO